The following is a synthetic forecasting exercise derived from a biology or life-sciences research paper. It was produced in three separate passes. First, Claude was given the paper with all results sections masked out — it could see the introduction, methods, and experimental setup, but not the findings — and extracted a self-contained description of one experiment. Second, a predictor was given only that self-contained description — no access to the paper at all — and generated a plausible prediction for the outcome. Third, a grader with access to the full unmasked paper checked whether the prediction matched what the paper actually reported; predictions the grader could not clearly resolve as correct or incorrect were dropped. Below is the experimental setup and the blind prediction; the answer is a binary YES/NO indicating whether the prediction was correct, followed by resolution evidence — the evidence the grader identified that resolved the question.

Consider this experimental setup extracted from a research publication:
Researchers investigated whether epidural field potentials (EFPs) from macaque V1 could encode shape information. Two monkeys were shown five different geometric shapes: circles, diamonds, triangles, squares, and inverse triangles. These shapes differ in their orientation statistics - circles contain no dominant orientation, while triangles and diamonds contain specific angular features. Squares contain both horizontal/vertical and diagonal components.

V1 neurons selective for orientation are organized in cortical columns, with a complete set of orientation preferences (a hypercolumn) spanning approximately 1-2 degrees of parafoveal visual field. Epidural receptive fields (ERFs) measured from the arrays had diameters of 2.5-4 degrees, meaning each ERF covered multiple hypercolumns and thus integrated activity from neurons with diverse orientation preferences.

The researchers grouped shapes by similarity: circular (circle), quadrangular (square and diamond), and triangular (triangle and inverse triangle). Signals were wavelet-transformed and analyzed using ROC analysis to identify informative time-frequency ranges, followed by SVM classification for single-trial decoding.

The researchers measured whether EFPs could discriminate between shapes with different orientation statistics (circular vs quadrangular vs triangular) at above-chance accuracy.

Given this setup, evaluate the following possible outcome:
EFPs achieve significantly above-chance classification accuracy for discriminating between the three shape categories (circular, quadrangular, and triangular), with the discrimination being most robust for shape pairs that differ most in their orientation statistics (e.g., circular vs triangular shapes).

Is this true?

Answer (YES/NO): NO